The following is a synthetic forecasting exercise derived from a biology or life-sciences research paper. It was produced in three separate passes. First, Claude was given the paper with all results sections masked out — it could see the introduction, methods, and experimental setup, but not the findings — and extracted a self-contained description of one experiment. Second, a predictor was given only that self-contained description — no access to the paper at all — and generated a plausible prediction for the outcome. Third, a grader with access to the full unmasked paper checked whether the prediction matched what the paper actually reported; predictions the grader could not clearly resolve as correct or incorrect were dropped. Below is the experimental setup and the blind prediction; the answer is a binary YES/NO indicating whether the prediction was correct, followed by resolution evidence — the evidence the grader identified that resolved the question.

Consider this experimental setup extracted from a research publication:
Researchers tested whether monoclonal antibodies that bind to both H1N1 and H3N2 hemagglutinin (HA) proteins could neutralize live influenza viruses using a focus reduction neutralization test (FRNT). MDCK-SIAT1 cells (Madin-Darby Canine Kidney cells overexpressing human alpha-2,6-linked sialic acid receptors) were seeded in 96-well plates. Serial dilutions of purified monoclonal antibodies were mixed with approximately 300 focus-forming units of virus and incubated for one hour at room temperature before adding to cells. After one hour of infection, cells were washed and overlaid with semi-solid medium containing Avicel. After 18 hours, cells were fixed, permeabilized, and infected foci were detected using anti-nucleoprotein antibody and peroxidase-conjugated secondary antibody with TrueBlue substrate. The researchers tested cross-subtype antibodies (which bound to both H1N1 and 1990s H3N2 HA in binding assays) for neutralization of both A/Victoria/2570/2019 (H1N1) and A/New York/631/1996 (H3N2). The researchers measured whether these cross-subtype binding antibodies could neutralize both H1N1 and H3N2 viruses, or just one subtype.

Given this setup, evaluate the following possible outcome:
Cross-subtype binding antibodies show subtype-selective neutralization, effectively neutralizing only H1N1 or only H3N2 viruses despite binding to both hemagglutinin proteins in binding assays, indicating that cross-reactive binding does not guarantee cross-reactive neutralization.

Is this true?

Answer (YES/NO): NO